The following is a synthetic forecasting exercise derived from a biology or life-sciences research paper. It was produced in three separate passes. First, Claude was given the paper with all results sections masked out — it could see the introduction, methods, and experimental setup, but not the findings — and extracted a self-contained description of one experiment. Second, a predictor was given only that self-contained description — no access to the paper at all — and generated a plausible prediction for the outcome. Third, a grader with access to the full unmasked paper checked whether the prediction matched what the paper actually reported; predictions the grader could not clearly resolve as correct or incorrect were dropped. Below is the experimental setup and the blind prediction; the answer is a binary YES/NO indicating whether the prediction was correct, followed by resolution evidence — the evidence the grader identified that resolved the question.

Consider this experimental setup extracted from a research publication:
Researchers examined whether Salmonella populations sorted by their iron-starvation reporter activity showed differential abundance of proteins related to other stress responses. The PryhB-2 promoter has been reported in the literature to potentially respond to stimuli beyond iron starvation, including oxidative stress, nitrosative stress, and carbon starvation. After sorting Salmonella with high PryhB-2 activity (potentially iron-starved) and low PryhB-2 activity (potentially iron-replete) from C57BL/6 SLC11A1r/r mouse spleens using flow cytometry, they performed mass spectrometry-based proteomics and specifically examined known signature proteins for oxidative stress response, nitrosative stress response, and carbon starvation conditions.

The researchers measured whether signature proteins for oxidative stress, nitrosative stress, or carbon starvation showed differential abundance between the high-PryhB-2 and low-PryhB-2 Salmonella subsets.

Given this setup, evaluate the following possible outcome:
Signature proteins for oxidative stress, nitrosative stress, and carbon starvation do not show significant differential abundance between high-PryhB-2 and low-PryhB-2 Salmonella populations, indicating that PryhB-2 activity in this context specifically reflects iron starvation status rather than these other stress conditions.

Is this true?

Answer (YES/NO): YES